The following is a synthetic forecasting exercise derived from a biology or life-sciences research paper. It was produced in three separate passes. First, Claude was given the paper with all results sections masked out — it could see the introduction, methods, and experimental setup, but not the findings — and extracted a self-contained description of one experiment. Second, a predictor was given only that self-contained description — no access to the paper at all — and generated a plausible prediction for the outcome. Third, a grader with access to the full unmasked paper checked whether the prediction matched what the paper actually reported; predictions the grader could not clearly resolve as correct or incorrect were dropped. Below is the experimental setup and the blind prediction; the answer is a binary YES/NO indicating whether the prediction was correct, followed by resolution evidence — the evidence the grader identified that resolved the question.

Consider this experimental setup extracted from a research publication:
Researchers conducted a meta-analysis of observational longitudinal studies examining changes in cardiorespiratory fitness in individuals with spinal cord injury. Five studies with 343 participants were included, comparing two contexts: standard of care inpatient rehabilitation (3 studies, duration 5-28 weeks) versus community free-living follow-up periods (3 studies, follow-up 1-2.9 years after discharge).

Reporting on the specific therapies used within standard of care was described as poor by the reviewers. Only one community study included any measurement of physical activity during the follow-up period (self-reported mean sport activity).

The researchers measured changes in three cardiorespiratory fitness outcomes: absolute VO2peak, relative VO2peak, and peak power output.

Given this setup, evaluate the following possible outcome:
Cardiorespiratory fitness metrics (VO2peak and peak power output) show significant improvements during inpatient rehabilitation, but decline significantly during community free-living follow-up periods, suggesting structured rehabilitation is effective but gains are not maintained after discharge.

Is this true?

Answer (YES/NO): NO